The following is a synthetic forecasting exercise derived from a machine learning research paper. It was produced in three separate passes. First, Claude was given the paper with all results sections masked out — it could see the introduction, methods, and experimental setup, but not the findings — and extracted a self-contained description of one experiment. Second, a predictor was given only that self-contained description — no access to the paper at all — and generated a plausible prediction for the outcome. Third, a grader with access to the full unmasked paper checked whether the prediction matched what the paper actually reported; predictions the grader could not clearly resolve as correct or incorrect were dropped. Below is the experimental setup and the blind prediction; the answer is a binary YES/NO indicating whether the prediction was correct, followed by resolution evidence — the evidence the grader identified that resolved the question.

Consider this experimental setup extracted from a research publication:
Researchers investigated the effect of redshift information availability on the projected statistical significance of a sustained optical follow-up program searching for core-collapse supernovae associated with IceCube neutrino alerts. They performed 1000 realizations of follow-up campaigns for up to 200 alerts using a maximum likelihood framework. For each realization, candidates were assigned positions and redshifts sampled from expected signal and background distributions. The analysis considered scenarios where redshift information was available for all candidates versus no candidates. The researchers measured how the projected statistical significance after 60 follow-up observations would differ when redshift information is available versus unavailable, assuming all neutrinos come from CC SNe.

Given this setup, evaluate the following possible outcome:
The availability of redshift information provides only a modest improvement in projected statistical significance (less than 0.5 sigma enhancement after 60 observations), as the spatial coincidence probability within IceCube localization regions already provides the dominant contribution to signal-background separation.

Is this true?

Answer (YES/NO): NO